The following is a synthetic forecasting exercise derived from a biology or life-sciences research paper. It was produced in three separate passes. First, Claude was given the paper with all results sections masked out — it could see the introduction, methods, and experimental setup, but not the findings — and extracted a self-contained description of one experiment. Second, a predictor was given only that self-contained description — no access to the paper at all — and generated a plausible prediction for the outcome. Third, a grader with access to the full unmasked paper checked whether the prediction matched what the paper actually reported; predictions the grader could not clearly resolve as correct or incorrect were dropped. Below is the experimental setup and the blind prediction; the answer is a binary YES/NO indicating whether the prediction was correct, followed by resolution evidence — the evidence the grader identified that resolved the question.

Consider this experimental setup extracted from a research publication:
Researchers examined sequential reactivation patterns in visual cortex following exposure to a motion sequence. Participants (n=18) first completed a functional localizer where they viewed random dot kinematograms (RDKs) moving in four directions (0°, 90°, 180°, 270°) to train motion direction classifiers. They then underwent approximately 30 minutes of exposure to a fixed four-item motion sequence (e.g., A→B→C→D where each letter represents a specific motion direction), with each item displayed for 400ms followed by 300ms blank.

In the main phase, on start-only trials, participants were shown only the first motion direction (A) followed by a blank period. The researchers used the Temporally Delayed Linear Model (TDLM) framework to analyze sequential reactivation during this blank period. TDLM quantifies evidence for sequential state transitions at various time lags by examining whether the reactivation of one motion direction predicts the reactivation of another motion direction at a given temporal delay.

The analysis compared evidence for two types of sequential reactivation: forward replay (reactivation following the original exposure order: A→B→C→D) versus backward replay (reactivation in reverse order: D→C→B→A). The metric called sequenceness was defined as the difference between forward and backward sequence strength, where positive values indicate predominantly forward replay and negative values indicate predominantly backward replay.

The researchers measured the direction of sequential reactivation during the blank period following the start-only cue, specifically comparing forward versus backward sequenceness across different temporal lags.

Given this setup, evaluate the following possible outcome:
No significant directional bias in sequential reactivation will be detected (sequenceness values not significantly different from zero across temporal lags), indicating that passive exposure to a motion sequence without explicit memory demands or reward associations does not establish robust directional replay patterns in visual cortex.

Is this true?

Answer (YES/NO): NO